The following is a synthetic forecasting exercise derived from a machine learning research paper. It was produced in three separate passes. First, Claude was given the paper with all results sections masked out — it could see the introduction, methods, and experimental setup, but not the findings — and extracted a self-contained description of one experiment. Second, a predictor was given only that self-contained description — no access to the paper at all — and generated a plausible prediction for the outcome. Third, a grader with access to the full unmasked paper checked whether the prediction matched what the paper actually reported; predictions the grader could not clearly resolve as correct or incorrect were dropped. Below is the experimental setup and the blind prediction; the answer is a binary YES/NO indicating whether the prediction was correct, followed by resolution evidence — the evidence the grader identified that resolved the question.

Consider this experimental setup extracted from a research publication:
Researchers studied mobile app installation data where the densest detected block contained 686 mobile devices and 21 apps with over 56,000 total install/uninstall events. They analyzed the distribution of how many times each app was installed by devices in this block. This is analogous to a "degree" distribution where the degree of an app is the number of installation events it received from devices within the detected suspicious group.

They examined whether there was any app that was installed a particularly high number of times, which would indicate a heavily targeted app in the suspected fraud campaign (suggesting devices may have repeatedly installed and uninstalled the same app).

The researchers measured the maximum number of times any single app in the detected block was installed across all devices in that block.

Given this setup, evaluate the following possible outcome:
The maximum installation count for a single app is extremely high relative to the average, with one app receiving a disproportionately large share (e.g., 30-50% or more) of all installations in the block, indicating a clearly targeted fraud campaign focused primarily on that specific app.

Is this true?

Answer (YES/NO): NO